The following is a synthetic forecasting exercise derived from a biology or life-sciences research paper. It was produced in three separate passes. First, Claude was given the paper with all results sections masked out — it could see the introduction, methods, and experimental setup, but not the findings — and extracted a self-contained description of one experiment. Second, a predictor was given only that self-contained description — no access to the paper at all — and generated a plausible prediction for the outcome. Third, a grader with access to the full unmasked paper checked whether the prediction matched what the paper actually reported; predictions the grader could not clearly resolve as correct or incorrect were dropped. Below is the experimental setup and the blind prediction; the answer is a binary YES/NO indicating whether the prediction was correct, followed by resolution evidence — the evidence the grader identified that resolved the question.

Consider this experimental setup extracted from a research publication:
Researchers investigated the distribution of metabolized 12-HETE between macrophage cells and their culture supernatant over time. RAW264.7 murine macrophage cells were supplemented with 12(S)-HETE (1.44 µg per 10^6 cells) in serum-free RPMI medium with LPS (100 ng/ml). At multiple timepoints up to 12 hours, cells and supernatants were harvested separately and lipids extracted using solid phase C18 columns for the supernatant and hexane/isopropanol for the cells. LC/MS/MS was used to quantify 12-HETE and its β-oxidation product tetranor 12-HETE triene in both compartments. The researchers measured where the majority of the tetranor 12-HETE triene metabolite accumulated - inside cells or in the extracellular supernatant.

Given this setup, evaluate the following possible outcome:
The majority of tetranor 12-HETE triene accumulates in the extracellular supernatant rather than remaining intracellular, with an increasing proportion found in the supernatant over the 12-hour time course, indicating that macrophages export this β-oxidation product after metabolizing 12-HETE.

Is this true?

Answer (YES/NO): NO